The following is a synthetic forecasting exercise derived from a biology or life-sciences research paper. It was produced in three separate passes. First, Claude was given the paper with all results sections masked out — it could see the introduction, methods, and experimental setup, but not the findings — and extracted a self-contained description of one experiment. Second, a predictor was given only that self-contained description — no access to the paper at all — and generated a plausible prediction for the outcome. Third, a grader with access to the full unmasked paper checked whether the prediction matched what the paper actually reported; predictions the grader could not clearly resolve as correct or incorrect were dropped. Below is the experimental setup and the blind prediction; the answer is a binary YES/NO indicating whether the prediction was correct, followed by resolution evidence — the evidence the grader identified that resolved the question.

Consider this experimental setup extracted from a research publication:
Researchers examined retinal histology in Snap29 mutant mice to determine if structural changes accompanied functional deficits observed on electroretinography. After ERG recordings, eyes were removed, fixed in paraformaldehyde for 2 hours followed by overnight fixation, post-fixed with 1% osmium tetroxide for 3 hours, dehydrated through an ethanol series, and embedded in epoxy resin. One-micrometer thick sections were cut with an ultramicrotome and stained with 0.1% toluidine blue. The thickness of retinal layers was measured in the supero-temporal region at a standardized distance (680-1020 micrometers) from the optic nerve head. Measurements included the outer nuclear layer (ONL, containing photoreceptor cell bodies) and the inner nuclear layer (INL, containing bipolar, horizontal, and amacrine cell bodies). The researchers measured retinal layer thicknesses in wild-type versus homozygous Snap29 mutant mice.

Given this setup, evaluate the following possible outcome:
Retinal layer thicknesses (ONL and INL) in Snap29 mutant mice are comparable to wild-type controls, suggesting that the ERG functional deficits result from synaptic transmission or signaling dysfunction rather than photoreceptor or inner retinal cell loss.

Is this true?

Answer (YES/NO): NO